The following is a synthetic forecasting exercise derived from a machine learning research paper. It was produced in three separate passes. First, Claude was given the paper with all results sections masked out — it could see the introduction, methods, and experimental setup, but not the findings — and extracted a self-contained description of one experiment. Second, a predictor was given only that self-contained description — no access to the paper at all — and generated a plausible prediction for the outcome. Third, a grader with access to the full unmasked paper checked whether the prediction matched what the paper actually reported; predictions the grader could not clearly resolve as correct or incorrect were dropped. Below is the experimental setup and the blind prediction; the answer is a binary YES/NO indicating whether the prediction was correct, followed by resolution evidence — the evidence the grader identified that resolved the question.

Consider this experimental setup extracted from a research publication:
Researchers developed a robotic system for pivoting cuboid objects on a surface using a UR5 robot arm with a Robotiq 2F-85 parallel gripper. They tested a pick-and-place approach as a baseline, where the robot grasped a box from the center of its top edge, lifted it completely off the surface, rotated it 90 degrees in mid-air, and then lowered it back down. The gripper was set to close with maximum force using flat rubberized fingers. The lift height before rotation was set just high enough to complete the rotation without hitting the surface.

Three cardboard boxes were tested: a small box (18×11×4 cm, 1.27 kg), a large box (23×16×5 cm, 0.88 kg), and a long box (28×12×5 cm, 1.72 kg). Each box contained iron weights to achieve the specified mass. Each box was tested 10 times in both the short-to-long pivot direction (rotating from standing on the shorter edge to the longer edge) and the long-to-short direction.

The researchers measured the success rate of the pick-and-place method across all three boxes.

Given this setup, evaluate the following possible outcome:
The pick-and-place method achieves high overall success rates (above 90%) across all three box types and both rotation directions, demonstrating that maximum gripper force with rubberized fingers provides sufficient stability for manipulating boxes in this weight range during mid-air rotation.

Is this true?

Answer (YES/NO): NO